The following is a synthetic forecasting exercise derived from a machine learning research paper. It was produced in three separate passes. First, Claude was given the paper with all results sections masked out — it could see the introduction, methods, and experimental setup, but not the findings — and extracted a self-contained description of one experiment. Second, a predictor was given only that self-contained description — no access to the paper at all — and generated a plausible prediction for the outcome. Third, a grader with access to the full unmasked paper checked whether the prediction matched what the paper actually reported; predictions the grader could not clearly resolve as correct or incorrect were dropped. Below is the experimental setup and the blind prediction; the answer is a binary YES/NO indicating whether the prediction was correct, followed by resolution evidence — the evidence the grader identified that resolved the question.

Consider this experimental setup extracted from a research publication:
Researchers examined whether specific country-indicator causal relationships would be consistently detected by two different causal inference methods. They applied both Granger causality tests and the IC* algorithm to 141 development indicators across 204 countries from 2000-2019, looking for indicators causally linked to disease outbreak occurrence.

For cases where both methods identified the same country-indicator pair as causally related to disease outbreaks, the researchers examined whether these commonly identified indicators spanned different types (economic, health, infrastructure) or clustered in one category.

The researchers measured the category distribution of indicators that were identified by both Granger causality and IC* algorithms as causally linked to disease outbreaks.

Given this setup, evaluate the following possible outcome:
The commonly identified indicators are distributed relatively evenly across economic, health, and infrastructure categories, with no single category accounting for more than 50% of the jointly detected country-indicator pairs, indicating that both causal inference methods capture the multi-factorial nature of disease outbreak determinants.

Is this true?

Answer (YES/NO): NO